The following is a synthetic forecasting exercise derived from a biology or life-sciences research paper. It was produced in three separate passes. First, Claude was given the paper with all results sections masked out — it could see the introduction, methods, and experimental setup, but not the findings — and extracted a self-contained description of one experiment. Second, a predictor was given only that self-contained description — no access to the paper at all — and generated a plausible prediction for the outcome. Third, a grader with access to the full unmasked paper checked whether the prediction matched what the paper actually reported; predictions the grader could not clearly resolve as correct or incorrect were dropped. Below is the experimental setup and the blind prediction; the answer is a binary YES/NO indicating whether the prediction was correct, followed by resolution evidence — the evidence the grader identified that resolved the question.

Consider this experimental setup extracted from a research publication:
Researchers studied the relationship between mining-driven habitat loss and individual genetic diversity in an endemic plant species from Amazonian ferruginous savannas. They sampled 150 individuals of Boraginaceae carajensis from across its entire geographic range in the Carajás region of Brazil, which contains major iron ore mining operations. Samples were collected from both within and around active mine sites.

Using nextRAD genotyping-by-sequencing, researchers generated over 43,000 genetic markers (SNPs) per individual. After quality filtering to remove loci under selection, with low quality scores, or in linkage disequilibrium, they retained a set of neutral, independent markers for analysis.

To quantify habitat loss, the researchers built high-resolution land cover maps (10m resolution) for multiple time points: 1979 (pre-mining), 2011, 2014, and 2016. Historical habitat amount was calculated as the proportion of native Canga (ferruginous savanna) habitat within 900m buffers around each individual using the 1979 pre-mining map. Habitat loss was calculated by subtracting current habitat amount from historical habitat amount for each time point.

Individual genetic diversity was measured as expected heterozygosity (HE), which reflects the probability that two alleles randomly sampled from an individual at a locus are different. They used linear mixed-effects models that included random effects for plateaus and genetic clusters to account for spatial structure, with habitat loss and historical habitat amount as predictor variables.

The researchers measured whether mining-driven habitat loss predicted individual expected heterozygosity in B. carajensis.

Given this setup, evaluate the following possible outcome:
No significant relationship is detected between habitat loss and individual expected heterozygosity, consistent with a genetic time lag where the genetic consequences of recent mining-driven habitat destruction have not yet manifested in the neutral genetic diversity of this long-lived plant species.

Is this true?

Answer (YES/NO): NO